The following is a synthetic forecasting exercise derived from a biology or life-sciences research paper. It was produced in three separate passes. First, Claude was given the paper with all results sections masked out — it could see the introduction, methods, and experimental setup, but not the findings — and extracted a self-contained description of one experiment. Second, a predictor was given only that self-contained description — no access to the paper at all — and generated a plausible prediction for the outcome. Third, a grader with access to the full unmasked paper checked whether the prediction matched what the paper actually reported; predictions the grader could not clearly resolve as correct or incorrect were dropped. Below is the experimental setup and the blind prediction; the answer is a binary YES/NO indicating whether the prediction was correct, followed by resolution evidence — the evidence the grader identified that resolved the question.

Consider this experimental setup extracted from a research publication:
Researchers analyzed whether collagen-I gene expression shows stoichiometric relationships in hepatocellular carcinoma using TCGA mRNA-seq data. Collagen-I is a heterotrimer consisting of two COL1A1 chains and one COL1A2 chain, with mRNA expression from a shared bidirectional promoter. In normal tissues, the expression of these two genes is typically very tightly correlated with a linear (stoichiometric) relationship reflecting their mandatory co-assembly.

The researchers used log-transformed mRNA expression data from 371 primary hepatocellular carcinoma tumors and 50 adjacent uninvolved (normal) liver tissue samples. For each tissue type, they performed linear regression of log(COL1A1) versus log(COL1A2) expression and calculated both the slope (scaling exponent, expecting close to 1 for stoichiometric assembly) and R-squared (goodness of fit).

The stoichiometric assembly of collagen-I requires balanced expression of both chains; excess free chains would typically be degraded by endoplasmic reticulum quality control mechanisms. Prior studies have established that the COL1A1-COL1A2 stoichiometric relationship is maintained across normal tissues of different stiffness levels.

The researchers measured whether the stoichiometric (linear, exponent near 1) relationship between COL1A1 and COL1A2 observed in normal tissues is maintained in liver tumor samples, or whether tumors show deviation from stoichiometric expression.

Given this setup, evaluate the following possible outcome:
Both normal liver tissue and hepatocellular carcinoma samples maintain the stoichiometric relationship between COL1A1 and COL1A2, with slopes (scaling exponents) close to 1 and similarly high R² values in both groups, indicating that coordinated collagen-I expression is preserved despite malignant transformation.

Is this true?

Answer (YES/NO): NO